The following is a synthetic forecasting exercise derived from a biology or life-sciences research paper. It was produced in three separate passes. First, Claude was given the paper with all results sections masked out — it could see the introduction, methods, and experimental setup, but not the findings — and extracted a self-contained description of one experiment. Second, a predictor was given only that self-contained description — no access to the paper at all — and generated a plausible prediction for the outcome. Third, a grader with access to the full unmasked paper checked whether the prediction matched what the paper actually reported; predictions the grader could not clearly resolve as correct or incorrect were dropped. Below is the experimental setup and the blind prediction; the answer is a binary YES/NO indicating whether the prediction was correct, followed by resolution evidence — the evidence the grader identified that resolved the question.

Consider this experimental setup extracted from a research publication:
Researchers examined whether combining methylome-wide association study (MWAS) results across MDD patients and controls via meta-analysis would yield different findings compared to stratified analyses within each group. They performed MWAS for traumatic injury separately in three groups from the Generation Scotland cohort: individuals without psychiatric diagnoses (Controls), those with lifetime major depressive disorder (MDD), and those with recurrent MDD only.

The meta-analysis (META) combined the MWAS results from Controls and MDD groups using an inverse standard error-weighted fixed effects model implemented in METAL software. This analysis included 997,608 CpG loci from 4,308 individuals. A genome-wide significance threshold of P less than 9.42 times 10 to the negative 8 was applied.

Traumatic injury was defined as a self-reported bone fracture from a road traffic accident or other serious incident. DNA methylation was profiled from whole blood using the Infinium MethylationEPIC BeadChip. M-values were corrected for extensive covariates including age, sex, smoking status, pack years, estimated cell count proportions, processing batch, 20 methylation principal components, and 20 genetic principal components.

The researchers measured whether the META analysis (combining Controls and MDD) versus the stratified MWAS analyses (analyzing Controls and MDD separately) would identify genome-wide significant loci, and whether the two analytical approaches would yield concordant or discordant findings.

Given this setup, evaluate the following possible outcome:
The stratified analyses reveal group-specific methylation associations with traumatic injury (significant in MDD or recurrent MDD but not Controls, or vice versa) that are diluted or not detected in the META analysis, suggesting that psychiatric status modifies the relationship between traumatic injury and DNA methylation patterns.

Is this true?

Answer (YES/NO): YES